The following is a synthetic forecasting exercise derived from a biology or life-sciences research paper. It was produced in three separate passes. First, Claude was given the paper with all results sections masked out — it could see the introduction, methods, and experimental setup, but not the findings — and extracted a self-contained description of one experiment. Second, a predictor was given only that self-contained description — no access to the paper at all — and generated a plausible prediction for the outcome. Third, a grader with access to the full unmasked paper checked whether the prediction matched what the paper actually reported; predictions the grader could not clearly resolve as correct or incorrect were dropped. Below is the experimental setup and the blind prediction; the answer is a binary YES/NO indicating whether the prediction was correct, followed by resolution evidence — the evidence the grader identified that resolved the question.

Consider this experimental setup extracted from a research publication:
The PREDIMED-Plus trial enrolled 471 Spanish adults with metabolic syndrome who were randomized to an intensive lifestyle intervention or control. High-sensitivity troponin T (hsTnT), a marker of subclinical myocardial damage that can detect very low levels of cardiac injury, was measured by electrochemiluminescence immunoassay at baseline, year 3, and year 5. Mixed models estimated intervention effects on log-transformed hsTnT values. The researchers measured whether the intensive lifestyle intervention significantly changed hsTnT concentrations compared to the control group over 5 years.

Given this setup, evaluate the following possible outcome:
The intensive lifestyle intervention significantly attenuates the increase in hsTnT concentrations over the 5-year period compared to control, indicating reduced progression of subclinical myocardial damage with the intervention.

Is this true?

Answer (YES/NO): NO